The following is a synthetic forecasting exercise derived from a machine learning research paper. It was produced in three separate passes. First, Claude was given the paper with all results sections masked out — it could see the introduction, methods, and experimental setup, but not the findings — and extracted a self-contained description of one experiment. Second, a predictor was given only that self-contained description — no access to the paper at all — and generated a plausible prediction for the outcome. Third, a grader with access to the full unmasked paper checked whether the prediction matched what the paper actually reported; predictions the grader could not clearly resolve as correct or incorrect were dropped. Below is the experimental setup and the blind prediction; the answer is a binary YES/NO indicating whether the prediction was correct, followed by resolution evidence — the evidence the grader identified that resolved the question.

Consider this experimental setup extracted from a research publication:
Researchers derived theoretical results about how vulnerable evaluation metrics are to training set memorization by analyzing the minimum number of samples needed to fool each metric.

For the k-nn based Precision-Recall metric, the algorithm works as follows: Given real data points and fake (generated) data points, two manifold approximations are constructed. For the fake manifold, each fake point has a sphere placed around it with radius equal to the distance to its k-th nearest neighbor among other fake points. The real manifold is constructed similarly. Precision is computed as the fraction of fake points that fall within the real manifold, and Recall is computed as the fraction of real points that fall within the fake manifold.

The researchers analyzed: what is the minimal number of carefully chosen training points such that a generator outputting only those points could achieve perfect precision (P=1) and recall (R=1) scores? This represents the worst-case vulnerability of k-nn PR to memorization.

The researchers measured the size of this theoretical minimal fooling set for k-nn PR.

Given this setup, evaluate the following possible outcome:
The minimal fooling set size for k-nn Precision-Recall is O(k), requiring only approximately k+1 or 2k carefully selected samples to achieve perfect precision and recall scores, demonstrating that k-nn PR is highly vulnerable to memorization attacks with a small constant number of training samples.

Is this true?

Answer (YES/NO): NO